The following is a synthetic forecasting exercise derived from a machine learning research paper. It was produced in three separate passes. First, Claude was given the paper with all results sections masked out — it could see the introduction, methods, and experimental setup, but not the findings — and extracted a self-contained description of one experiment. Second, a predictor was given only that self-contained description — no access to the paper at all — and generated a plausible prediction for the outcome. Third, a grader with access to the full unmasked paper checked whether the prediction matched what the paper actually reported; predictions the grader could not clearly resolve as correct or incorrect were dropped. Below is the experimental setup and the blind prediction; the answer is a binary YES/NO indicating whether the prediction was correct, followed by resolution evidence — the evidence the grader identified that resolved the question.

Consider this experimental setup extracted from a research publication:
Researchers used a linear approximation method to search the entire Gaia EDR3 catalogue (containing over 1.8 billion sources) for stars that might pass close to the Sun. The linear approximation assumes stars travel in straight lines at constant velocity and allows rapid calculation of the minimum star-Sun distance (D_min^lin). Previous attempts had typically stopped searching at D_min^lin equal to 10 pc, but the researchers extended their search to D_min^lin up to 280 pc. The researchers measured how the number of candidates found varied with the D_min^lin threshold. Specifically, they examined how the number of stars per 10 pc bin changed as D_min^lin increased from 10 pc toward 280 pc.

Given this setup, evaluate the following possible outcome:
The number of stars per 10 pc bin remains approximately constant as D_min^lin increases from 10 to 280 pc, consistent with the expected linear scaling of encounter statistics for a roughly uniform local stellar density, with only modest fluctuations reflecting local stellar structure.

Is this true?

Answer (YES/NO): NO